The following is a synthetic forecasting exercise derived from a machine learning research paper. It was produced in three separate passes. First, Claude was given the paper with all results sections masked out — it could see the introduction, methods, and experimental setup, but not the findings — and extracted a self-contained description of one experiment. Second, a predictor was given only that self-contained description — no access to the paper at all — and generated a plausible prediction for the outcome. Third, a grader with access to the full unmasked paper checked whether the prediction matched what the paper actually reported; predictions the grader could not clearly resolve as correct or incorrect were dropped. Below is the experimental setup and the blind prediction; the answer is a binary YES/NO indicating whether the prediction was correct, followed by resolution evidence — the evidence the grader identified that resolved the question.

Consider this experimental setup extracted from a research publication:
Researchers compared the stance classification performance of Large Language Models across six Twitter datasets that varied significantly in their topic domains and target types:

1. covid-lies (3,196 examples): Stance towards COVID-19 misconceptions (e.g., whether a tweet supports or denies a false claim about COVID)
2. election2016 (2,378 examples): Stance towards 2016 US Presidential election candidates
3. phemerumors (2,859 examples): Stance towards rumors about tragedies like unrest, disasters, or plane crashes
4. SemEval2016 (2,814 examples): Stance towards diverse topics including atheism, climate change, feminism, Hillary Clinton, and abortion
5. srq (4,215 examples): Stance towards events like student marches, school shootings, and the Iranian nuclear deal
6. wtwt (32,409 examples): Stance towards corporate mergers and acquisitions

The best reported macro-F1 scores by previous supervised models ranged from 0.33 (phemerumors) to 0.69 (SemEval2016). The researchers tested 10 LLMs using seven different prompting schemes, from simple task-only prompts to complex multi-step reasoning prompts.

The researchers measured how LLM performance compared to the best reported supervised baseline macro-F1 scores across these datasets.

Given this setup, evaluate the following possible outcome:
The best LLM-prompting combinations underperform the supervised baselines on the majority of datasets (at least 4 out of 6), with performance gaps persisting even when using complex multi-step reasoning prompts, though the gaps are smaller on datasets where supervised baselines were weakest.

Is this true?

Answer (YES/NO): NO